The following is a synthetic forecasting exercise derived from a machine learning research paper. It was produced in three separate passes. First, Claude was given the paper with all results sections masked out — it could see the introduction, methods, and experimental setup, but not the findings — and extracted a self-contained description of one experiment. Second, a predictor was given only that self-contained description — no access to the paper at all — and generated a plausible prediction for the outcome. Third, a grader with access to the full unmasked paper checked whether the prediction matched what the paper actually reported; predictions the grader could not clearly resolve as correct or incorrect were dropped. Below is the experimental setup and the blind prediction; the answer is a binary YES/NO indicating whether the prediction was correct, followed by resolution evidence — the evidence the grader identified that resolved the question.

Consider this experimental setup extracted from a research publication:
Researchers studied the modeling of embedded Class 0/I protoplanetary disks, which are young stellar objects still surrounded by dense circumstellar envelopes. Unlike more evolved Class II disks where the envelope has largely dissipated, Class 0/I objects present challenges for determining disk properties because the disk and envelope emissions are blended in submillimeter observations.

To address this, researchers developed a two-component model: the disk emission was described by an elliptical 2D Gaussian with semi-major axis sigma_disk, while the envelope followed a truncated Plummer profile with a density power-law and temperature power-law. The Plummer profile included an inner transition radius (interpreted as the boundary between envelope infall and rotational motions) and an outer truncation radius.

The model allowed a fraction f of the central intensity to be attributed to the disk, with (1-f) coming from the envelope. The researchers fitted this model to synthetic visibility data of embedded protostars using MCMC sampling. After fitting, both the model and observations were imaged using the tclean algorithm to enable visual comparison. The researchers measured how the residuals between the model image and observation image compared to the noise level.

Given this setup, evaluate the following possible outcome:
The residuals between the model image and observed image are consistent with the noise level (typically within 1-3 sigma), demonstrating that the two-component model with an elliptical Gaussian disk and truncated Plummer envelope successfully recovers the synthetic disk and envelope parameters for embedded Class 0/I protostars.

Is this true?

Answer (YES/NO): YES